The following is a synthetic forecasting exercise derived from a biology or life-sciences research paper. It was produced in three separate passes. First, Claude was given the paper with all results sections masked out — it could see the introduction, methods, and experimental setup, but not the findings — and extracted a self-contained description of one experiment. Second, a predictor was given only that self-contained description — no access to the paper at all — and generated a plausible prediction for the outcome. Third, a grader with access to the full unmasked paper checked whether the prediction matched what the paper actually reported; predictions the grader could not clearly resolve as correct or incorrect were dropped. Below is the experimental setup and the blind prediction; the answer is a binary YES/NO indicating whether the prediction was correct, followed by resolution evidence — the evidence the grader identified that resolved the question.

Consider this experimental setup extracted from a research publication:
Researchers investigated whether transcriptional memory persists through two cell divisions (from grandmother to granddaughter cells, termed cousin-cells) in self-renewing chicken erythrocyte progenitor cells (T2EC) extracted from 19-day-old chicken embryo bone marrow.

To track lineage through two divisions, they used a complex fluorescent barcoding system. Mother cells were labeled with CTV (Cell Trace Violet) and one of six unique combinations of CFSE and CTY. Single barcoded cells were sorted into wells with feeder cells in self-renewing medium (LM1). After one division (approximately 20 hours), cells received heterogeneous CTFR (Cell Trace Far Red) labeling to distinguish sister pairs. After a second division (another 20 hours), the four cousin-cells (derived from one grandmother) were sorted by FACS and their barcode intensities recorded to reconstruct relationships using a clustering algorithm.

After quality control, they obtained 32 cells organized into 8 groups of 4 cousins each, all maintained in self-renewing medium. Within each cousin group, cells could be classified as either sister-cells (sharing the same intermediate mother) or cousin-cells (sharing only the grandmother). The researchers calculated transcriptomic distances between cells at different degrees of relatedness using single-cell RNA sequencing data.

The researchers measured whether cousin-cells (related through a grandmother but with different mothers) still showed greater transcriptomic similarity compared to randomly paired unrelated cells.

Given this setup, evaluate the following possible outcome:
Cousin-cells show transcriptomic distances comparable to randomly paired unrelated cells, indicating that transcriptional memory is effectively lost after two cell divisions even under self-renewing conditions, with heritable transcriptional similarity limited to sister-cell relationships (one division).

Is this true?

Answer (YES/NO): NO